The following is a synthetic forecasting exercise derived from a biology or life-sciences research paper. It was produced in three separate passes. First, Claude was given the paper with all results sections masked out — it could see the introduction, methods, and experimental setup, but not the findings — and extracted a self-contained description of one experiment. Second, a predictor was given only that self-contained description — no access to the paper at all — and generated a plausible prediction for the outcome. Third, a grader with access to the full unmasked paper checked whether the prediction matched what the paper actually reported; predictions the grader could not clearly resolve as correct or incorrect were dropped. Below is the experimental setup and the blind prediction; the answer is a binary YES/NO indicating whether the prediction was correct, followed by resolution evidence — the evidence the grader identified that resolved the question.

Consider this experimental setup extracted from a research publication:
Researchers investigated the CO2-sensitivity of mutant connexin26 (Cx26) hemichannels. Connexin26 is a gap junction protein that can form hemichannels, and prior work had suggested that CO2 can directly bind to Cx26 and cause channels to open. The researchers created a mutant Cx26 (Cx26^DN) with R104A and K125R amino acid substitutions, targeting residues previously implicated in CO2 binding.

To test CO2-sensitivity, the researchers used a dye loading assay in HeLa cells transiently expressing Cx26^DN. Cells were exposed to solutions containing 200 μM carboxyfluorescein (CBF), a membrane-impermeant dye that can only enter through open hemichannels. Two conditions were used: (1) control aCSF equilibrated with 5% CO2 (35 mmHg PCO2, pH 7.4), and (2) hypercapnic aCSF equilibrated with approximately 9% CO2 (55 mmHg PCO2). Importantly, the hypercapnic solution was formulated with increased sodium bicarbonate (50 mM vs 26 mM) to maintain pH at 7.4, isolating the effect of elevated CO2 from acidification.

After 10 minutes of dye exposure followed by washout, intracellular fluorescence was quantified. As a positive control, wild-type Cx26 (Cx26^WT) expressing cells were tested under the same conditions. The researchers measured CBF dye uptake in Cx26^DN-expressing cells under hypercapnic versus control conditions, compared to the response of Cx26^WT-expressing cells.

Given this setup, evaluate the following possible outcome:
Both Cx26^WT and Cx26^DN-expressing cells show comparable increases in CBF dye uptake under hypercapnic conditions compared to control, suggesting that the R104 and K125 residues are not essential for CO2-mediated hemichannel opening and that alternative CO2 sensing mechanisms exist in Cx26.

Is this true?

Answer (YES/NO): NO